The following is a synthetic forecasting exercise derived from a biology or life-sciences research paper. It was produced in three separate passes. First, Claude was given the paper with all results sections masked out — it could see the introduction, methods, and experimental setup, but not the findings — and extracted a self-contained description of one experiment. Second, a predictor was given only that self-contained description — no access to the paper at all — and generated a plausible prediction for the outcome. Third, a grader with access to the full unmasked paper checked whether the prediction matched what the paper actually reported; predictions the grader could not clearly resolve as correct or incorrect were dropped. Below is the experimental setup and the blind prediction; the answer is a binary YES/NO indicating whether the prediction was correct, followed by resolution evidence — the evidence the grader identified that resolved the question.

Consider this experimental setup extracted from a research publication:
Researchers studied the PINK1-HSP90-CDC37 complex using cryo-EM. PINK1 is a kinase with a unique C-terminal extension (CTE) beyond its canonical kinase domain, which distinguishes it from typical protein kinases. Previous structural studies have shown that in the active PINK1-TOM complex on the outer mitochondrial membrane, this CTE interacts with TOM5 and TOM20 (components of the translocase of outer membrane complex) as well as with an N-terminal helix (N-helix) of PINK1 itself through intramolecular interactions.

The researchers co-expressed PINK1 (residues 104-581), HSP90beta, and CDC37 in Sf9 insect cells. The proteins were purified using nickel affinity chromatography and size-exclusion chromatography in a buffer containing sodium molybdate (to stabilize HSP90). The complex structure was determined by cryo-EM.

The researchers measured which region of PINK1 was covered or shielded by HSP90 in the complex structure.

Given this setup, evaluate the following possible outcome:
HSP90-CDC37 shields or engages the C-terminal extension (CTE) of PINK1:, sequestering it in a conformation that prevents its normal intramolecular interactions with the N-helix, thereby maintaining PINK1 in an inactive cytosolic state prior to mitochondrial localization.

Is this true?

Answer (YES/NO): YES